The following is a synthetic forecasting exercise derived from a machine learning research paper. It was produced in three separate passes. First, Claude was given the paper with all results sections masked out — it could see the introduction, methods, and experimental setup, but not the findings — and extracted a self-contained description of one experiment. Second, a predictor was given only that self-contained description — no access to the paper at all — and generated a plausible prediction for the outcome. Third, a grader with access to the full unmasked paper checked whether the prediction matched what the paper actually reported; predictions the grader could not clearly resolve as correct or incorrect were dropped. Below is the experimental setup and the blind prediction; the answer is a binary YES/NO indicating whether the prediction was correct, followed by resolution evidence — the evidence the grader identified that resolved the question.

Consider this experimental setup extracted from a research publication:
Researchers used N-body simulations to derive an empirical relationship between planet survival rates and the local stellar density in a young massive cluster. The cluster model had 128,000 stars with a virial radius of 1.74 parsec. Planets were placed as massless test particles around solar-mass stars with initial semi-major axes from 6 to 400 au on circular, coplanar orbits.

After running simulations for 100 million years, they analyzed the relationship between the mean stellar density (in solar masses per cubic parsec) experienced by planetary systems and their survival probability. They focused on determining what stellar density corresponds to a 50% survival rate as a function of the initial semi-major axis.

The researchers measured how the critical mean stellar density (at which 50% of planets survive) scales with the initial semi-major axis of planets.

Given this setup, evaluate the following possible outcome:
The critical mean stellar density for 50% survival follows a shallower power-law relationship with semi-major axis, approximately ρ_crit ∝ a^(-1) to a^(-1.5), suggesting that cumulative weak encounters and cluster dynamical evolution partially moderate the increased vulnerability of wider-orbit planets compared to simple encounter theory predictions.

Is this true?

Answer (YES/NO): NO